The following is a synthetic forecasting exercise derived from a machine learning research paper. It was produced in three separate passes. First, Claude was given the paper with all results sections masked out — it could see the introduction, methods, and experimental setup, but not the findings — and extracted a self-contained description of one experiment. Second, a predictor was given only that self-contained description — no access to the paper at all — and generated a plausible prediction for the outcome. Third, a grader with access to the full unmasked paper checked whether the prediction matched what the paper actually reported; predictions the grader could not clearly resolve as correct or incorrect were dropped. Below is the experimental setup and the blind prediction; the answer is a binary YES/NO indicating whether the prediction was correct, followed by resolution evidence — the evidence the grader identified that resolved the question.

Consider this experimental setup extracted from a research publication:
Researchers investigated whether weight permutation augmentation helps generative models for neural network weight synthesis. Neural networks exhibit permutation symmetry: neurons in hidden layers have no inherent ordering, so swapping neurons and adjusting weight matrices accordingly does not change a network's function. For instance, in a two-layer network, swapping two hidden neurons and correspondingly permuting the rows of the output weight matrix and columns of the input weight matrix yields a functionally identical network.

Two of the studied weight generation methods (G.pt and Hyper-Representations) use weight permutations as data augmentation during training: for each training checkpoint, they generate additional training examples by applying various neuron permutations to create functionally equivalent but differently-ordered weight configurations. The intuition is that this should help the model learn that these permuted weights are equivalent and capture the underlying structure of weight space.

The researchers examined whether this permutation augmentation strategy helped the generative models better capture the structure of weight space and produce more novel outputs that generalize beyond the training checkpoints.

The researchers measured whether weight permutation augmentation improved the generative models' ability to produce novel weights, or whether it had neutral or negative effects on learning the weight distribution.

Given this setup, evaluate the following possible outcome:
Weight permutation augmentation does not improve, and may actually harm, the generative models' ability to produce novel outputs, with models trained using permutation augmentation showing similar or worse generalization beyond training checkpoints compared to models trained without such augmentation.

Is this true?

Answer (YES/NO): YES